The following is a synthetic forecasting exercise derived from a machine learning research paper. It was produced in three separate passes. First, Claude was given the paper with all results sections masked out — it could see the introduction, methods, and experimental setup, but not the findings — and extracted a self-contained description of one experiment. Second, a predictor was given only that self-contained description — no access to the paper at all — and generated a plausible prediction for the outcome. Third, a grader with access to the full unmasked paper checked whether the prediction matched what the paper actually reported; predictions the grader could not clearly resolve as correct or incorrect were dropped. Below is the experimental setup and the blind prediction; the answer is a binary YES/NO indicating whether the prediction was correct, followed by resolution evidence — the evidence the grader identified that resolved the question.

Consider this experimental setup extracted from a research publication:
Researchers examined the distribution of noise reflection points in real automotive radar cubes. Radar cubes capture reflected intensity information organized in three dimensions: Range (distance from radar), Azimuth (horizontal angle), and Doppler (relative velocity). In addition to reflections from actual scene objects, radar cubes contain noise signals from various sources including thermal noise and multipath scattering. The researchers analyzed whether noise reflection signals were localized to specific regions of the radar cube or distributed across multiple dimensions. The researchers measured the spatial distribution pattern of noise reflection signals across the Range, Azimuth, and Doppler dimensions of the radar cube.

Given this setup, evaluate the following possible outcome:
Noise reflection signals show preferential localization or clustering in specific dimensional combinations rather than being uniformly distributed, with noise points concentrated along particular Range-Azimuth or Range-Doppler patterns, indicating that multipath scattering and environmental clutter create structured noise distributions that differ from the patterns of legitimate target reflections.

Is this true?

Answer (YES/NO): NO